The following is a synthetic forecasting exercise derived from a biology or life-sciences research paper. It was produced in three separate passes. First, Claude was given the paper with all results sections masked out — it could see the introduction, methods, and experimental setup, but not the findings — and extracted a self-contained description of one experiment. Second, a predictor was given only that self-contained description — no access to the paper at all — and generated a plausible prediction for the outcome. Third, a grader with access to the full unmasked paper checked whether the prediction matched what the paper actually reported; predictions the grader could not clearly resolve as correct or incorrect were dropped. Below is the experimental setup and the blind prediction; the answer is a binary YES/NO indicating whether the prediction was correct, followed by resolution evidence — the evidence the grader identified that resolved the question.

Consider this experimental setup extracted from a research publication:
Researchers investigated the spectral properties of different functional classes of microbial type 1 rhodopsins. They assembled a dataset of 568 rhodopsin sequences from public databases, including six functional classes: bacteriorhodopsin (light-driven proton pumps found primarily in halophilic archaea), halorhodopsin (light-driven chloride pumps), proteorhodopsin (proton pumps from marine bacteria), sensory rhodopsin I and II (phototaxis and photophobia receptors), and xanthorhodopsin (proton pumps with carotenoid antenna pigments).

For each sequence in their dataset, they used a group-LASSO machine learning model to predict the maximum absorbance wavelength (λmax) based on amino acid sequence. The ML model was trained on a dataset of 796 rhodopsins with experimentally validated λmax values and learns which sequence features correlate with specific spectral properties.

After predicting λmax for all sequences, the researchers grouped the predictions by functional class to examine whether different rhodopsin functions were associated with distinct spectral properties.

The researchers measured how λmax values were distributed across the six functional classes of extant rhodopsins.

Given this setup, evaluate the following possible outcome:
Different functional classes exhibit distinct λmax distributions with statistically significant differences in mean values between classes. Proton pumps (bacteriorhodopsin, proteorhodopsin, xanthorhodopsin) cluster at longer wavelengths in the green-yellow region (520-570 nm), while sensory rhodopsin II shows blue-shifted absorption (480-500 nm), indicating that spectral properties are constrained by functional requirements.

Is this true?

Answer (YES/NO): NO